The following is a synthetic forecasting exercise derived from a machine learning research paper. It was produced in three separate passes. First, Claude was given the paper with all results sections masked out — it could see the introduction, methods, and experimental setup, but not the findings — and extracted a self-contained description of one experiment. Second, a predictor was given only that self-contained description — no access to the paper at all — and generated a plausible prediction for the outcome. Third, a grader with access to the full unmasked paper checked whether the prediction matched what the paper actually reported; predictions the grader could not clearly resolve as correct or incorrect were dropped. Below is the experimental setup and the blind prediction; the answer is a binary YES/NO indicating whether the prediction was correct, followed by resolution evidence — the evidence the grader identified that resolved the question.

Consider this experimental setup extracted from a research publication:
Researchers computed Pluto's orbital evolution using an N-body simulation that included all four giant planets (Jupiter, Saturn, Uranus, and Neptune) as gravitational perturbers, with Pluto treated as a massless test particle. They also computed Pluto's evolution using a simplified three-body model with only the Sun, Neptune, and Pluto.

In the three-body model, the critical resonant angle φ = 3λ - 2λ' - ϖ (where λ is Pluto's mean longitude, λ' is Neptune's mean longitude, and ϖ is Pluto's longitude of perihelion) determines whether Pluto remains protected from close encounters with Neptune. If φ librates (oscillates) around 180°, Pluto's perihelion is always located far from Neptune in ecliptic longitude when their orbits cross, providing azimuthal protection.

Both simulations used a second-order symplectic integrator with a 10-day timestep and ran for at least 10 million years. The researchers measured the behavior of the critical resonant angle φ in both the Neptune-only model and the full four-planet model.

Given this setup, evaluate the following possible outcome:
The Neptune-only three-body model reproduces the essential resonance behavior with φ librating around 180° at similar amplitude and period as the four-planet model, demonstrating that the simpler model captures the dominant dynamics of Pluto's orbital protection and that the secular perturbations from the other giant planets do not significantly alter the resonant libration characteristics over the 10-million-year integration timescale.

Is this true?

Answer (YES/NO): NO